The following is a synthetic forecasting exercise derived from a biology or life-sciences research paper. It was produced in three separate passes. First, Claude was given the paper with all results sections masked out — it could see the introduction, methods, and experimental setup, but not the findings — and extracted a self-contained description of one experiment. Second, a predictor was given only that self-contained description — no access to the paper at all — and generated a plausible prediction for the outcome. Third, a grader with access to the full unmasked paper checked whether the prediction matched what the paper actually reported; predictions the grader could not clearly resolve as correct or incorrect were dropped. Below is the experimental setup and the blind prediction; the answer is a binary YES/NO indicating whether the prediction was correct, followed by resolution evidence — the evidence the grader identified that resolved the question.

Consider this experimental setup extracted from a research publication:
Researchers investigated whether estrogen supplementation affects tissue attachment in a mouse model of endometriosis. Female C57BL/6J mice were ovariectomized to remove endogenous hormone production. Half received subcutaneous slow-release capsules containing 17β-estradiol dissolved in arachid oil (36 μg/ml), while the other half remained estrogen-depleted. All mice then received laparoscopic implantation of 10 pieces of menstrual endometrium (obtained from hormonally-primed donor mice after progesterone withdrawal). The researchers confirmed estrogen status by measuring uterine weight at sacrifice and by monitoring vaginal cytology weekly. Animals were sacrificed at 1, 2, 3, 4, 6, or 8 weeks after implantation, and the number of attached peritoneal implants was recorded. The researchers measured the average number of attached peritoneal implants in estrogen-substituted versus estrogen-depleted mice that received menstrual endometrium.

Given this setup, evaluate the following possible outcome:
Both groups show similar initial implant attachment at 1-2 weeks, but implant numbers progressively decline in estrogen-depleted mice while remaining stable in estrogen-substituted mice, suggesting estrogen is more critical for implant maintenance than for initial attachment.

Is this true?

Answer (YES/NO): NO